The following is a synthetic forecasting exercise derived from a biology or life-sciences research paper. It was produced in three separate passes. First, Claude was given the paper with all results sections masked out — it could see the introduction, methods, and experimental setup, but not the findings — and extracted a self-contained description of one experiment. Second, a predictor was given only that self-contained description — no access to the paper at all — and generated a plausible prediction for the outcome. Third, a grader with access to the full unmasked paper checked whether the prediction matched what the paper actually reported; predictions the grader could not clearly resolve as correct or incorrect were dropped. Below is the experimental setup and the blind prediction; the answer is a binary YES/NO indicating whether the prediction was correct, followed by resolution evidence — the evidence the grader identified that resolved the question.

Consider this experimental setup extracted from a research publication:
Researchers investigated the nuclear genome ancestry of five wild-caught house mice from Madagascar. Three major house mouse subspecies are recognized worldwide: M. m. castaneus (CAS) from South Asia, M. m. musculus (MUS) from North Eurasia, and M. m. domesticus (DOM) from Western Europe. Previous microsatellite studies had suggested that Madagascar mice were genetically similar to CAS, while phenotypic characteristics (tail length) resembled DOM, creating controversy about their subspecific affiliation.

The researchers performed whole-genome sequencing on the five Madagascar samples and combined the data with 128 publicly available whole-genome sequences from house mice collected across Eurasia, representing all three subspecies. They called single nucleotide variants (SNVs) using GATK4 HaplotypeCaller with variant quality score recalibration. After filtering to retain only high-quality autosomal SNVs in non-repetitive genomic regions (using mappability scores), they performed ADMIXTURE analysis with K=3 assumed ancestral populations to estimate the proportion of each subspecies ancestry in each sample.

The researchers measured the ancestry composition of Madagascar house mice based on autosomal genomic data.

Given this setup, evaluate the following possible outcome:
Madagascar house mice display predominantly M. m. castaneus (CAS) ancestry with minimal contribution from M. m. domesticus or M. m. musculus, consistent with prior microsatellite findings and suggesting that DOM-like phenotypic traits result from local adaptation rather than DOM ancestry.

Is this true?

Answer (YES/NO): NO